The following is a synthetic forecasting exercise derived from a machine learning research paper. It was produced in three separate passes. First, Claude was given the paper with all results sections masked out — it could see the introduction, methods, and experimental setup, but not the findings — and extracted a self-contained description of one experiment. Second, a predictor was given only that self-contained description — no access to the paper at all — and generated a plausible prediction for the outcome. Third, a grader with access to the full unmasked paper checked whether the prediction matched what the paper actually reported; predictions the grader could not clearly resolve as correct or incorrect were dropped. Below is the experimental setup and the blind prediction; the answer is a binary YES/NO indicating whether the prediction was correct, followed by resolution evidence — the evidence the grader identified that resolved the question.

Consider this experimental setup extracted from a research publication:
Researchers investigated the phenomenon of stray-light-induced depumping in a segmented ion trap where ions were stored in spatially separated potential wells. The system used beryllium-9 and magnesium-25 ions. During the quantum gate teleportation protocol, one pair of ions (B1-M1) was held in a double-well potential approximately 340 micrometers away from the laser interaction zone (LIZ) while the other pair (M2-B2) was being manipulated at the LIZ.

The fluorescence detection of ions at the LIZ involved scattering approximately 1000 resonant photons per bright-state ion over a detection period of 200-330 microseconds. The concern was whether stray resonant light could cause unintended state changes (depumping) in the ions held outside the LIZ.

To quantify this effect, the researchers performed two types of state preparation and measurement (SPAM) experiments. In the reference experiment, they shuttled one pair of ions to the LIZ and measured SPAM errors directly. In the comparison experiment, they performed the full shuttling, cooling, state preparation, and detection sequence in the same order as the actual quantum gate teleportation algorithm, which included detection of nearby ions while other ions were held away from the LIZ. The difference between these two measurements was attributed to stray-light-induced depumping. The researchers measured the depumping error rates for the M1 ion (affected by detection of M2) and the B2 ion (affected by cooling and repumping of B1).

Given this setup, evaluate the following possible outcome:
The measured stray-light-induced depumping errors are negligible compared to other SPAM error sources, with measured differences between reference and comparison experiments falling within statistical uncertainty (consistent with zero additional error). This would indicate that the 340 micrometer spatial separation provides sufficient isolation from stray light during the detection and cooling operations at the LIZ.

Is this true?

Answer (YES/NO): NO